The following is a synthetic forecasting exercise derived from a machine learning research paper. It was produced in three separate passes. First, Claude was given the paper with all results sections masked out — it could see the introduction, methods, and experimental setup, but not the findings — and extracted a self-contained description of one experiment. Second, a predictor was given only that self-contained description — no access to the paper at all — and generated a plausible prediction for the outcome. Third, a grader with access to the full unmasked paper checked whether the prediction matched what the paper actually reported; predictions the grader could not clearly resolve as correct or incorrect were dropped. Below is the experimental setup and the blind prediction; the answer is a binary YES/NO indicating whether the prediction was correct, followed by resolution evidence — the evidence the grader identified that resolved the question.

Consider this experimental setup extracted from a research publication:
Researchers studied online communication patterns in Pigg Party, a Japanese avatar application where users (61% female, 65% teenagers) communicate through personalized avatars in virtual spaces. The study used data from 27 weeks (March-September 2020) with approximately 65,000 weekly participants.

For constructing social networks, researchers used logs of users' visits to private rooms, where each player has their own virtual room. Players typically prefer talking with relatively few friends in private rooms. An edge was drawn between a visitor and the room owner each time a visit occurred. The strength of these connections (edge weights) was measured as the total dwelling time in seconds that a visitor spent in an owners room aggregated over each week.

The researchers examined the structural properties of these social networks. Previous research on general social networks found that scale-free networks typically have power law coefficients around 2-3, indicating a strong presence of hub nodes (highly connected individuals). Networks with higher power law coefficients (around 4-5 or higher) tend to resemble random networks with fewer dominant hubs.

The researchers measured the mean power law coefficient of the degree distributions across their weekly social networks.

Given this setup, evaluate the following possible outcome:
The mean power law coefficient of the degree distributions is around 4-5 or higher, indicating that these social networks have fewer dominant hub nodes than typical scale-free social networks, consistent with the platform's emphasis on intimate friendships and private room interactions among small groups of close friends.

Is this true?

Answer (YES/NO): YES